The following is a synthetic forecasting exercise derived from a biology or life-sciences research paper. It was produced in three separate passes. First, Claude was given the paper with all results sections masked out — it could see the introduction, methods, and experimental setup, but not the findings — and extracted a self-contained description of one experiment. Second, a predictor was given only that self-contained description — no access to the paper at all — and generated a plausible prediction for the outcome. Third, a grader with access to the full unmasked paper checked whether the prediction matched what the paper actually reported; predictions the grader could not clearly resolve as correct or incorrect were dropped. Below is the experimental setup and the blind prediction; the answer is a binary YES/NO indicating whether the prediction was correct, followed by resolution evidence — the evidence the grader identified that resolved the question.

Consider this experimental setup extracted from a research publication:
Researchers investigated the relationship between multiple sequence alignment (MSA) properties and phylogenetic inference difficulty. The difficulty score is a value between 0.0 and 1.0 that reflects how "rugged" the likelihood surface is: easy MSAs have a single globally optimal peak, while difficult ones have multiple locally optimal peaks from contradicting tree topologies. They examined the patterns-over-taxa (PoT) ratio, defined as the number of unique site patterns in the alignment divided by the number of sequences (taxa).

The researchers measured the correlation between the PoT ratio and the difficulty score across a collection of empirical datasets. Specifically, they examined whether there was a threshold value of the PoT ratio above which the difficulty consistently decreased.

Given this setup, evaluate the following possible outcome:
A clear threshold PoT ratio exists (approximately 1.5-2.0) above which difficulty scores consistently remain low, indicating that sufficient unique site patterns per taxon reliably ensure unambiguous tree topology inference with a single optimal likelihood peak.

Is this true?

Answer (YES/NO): NO